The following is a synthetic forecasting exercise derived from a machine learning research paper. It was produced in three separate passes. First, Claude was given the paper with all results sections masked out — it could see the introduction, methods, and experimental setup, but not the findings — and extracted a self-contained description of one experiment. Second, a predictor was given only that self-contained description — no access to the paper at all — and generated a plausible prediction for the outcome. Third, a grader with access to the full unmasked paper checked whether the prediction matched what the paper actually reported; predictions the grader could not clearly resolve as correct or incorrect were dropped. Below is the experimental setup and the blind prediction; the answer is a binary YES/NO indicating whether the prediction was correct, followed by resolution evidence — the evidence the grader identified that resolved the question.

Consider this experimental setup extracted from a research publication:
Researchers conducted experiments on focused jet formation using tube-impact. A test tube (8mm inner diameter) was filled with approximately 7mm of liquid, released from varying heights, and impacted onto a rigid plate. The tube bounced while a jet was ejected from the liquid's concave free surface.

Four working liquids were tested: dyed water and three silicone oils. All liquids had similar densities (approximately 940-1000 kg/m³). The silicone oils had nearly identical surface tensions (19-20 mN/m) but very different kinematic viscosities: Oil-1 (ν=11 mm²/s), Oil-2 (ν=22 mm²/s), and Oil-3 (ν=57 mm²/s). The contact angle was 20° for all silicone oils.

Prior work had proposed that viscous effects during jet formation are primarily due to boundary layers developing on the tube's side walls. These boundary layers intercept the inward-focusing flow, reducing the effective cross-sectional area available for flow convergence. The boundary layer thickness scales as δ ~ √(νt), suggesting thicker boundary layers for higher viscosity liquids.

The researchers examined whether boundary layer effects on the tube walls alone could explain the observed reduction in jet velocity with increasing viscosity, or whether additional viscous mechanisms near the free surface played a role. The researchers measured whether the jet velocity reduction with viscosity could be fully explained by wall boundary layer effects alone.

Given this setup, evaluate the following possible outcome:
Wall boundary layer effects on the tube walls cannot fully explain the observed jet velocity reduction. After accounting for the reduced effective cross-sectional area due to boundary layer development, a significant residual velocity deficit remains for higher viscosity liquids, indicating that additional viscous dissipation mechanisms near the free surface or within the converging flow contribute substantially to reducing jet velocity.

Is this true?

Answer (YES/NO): YES